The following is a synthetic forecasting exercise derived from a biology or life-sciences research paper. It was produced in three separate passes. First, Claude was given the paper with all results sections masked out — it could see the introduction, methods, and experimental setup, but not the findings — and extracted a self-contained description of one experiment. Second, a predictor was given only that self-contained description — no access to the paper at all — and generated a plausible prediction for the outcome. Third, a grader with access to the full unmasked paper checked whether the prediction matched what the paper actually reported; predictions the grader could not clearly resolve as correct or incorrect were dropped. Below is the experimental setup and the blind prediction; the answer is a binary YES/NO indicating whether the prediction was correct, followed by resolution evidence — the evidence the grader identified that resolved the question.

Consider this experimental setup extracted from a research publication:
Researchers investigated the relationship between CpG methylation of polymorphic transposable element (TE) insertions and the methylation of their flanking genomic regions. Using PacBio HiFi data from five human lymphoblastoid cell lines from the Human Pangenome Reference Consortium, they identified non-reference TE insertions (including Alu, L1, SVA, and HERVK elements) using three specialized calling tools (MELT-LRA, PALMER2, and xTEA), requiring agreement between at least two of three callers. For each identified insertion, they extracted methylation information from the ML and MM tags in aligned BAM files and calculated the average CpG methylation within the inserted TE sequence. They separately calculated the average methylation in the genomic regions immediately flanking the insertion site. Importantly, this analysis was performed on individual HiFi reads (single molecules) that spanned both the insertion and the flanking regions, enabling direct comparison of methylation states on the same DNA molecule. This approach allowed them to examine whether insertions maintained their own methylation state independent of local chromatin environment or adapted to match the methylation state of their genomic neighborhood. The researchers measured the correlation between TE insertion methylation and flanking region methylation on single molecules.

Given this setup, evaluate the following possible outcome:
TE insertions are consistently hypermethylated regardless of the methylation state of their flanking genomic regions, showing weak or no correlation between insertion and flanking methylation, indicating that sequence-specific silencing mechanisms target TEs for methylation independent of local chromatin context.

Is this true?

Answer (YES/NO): YES